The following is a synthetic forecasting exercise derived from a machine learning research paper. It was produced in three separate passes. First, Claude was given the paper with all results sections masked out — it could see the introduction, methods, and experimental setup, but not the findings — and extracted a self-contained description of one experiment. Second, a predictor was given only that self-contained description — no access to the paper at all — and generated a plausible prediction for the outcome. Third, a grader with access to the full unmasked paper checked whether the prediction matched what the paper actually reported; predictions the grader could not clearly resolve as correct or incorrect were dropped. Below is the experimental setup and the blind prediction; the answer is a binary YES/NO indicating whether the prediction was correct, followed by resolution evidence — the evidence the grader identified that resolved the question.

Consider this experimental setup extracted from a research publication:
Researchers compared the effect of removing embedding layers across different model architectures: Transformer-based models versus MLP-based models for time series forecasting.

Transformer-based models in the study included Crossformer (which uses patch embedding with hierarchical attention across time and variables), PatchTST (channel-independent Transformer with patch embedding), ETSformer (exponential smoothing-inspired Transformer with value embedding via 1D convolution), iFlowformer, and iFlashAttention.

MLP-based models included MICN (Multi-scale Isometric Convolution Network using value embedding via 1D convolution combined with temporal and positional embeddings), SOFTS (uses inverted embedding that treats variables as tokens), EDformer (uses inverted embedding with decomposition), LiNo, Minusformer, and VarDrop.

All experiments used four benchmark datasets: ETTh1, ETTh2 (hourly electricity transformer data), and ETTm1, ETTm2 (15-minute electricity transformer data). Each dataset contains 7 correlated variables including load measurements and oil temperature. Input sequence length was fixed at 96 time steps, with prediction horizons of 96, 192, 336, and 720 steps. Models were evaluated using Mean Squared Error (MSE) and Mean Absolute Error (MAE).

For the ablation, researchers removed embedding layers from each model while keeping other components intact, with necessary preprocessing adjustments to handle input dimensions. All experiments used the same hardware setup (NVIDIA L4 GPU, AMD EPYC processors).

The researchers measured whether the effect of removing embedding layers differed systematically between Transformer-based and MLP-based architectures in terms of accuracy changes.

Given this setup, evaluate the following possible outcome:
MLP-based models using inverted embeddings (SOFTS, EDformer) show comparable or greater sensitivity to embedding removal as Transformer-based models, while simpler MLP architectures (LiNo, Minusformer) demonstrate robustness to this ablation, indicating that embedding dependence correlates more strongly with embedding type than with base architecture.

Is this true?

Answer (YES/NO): NO